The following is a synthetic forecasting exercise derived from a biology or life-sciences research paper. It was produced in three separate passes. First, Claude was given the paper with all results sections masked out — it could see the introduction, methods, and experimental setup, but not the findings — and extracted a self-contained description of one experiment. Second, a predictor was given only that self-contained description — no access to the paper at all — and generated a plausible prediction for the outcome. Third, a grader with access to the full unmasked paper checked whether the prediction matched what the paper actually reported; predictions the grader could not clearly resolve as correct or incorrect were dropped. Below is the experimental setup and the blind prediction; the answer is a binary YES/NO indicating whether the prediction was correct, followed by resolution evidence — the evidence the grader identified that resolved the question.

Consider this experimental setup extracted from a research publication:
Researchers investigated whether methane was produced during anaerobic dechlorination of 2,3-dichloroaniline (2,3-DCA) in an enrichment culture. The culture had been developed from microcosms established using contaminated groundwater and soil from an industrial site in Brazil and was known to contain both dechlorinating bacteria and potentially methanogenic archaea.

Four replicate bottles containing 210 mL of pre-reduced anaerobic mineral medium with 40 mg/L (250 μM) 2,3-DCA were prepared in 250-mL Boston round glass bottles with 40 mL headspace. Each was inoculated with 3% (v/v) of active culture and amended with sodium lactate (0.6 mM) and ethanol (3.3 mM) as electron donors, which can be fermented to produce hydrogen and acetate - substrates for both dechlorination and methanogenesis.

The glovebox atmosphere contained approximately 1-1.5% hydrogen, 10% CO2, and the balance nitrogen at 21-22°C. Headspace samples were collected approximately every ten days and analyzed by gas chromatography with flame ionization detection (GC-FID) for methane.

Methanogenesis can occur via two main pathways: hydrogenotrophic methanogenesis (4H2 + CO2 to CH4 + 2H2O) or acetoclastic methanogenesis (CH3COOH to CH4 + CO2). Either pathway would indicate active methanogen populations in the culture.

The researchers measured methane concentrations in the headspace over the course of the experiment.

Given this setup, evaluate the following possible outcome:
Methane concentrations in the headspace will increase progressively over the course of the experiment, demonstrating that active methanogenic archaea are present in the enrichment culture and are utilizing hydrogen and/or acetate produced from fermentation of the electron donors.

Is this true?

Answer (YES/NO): NO